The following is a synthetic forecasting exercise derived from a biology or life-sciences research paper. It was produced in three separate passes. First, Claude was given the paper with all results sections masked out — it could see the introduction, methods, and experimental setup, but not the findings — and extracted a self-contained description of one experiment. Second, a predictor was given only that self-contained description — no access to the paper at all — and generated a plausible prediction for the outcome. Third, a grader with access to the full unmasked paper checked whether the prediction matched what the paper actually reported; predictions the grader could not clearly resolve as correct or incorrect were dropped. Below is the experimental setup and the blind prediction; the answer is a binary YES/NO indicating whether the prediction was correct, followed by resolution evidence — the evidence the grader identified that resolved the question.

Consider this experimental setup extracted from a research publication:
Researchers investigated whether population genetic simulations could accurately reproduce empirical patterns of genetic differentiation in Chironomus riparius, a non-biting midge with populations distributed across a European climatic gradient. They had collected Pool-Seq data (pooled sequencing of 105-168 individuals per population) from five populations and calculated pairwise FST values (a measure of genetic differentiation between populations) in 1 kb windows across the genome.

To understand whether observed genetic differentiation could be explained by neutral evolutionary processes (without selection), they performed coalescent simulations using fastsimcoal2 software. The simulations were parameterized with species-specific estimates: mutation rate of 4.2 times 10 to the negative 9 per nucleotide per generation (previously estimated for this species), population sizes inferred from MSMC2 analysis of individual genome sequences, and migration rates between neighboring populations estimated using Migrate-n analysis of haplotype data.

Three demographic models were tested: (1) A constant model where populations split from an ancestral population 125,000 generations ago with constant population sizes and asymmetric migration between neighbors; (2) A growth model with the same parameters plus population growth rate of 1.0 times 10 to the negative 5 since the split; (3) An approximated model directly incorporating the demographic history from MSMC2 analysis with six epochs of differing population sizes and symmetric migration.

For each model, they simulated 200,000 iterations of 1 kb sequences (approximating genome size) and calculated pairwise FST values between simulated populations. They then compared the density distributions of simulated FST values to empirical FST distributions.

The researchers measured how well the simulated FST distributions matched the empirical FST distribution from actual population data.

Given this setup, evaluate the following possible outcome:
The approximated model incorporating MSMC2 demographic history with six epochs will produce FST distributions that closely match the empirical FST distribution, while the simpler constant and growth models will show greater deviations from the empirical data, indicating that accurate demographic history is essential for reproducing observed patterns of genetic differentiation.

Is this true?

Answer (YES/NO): NO